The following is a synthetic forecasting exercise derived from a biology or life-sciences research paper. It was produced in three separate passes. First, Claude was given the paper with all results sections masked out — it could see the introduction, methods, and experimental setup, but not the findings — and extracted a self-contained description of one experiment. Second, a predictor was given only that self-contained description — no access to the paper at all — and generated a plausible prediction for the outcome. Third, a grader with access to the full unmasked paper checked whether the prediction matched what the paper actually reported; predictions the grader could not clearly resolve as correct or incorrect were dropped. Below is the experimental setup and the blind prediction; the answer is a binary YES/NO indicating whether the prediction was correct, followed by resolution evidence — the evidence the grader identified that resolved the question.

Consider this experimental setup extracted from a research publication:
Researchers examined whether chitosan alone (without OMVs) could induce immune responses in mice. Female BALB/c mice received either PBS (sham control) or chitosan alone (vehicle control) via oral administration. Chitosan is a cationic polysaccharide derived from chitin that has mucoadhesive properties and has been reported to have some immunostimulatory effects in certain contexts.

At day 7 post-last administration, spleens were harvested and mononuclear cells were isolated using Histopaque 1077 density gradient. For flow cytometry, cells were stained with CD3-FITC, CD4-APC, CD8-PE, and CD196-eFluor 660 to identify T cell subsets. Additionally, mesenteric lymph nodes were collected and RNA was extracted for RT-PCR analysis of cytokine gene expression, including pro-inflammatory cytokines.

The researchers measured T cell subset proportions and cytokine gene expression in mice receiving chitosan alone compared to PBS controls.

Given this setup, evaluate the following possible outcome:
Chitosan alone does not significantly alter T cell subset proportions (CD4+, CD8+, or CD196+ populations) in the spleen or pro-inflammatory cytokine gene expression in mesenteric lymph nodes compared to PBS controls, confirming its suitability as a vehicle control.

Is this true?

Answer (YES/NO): YES